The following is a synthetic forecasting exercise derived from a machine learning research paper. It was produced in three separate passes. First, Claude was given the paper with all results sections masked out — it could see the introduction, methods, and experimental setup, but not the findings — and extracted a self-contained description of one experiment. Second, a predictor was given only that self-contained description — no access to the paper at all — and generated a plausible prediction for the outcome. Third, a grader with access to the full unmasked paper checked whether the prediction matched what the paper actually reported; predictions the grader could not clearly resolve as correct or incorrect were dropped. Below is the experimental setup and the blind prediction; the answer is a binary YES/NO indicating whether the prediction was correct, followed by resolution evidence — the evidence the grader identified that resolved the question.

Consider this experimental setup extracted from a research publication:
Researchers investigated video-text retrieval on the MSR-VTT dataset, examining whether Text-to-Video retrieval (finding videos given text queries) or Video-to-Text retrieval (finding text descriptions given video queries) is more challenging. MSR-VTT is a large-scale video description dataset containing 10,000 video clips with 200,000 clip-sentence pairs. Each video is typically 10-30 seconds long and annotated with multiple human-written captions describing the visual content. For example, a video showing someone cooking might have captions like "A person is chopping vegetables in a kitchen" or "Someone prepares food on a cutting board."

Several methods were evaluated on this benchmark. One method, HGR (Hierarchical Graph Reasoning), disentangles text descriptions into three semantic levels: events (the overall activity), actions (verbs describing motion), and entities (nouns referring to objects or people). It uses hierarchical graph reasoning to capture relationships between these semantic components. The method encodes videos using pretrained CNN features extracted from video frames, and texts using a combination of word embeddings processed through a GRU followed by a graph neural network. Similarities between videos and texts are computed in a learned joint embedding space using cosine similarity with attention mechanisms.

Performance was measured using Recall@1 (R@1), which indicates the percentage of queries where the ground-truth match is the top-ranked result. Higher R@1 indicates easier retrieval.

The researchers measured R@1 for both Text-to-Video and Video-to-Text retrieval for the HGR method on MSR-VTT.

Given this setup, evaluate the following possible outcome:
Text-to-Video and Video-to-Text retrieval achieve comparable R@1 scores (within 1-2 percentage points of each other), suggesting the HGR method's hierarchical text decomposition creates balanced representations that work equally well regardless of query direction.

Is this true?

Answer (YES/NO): NO